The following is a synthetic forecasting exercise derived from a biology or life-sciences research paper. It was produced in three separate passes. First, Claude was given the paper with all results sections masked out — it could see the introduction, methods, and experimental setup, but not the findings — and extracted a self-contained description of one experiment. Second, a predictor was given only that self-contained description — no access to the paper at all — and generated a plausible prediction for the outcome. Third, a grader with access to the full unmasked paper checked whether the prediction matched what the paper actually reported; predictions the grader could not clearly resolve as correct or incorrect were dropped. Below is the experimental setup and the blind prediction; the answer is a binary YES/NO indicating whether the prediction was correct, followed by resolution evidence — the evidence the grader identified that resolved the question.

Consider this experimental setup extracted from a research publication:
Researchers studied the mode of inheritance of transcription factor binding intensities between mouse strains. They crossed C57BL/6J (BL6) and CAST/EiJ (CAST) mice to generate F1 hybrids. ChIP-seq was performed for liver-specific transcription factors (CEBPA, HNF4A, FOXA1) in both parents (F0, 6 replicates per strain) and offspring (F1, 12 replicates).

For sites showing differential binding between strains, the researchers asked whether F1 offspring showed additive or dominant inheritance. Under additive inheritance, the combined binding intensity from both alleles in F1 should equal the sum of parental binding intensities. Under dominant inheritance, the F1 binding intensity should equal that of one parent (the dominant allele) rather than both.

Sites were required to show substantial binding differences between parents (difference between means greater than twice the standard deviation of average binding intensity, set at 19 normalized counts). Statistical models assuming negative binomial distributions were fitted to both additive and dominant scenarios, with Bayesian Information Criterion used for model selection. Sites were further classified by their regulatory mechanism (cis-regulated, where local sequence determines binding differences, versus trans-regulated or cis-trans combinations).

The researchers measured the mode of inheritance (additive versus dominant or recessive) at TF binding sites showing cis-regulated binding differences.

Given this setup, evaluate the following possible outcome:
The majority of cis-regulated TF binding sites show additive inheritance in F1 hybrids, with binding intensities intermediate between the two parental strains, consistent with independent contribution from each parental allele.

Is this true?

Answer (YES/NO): YES